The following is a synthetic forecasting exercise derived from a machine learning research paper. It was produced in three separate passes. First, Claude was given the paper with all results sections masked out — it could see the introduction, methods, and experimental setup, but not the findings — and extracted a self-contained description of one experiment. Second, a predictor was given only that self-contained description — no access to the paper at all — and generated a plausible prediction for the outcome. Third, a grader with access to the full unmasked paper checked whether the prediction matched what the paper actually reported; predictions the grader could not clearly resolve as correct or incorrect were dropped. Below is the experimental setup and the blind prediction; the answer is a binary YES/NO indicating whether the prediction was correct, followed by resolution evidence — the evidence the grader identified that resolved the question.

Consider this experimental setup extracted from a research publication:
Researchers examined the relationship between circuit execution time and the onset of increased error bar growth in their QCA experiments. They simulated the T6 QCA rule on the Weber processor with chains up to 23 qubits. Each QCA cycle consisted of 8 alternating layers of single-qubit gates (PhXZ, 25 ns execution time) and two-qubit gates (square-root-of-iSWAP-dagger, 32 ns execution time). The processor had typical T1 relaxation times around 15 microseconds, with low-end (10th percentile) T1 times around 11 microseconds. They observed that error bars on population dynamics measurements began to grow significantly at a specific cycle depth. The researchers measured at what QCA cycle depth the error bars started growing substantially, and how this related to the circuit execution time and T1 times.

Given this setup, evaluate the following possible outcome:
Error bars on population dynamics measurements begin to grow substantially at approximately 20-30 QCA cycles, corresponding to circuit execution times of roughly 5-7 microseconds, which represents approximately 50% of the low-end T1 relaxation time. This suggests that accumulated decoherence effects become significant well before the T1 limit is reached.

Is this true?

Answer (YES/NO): NO